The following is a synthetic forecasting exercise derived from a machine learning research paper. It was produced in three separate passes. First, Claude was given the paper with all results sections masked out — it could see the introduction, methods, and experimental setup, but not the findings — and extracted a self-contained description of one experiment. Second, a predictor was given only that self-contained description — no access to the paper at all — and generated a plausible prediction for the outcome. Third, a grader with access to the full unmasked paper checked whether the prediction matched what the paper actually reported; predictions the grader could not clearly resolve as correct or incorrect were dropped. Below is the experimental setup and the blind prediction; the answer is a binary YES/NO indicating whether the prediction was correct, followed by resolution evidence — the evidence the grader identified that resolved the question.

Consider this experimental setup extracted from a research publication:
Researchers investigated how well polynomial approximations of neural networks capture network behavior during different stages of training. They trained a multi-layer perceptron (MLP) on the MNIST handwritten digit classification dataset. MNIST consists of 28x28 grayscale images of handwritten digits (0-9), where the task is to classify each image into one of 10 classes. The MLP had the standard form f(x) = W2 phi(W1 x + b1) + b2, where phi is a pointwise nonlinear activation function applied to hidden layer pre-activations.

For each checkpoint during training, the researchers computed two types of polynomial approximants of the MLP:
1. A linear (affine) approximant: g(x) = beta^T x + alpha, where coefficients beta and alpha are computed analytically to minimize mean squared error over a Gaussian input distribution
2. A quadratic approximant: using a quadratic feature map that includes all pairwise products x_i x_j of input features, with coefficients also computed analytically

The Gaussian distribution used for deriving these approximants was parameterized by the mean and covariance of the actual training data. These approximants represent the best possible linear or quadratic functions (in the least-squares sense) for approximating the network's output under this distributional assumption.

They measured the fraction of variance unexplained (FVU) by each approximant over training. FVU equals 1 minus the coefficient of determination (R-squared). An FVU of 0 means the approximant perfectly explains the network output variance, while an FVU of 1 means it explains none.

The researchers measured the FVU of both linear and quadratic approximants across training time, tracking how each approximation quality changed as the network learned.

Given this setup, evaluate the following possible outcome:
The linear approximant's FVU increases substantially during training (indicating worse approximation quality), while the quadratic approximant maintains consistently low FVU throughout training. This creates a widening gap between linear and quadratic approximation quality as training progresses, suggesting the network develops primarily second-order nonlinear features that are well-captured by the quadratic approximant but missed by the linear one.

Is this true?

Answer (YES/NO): YES